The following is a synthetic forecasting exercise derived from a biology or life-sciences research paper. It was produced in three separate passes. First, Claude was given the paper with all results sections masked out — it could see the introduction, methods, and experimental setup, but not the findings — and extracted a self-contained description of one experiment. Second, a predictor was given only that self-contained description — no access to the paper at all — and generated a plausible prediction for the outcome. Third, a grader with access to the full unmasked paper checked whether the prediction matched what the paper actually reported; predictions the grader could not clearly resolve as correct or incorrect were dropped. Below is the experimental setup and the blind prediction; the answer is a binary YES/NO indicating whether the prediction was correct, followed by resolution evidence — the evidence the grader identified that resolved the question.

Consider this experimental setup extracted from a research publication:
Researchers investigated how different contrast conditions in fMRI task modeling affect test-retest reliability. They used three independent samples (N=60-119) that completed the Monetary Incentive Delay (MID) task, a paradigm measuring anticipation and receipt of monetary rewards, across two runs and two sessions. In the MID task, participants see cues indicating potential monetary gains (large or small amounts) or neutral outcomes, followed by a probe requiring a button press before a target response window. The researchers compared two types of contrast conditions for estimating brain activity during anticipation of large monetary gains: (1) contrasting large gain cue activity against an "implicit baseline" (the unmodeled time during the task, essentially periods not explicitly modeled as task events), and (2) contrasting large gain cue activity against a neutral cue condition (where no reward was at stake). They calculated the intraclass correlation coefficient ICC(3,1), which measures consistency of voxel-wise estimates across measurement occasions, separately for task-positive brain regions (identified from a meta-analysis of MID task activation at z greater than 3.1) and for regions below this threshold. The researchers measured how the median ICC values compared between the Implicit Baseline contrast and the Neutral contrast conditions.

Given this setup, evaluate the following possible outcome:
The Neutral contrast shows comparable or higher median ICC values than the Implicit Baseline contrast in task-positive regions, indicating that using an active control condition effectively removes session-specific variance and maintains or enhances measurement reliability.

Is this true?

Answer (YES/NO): NO